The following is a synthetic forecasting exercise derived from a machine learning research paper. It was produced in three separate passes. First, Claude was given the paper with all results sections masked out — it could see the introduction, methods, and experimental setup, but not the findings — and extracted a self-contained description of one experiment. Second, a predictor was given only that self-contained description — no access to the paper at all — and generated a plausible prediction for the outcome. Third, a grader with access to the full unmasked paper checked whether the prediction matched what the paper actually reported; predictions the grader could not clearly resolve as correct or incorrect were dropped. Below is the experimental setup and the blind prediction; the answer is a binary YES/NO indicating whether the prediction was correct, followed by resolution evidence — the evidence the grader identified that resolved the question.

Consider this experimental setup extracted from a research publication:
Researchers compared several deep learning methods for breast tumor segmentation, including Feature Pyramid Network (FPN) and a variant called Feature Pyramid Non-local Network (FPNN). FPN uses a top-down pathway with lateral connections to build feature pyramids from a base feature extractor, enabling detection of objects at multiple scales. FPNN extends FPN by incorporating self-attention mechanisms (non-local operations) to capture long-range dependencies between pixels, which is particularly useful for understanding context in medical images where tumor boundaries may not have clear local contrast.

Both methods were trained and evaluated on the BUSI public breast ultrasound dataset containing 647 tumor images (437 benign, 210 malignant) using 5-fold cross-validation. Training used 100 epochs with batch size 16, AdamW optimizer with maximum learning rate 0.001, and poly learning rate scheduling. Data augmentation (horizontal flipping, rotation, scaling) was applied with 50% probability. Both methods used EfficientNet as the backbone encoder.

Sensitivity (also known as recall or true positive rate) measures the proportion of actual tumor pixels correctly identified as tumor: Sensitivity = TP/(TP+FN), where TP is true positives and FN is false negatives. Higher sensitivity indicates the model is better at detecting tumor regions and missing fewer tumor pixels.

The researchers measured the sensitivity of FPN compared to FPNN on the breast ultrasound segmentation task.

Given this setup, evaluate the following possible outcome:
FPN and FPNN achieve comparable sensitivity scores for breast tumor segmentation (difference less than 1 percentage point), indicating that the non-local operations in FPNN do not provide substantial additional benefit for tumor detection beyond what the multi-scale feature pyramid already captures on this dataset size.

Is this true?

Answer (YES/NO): NO